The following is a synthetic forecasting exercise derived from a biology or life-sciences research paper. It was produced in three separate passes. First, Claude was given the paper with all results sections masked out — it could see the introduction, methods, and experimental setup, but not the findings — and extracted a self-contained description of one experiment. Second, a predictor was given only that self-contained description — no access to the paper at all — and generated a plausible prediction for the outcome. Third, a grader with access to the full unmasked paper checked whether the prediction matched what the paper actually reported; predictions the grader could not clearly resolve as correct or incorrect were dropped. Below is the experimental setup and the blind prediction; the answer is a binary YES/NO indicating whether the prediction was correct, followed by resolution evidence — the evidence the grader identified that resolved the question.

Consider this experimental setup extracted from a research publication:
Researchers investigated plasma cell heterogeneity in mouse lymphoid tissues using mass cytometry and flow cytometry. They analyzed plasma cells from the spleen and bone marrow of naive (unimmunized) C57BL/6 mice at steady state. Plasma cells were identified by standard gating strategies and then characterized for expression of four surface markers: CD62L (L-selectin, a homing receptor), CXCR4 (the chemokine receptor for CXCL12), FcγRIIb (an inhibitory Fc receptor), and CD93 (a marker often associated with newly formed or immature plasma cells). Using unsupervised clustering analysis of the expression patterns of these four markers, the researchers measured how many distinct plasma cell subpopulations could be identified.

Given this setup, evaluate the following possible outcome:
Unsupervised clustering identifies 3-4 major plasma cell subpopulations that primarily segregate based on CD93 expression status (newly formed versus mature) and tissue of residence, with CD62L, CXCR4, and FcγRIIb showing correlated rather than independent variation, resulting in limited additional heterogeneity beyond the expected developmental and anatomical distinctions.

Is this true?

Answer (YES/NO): NO